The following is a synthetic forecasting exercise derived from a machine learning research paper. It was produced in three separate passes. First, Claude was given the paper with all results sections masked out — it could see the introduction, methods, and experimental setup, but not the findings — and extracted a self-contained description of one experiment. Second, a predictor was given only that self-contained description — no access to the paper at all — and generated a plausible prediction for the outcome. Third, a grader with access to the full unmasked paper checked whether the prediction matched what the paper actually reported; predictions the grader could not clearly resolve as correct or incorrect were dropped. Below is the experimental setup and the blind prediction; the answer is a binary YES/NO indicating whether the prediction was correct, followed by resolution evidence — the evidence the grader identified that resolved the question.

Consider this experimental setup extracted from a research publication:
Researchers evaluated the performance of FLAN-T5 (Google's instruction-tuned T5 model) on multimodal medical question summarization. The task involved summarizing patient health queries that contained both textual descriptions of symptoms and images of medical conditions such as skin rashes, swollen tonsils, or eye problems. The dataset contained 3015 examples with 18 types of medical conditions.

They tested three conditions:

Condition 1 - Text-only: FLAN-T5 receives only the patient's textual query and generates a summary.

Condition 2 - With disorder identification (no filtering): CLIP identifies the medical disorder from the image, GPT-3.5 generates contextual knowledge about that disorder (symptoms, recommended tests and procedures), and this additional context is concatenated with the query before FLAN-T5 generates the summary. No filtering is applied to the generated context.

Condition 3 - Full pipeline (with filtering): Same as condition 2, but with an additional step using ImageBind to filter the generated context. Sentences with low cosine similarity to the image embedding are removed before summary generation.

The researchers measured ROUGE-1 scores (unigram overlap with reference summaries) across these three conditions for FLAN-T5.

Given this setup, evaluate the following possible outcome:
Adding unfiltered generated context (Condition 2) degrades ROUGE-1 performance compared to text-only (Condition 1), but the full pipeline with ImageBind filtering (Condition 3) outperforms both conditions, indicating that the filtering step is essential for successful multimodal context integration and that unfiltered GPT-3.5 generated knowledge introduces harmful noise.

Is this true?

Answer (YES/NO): NO